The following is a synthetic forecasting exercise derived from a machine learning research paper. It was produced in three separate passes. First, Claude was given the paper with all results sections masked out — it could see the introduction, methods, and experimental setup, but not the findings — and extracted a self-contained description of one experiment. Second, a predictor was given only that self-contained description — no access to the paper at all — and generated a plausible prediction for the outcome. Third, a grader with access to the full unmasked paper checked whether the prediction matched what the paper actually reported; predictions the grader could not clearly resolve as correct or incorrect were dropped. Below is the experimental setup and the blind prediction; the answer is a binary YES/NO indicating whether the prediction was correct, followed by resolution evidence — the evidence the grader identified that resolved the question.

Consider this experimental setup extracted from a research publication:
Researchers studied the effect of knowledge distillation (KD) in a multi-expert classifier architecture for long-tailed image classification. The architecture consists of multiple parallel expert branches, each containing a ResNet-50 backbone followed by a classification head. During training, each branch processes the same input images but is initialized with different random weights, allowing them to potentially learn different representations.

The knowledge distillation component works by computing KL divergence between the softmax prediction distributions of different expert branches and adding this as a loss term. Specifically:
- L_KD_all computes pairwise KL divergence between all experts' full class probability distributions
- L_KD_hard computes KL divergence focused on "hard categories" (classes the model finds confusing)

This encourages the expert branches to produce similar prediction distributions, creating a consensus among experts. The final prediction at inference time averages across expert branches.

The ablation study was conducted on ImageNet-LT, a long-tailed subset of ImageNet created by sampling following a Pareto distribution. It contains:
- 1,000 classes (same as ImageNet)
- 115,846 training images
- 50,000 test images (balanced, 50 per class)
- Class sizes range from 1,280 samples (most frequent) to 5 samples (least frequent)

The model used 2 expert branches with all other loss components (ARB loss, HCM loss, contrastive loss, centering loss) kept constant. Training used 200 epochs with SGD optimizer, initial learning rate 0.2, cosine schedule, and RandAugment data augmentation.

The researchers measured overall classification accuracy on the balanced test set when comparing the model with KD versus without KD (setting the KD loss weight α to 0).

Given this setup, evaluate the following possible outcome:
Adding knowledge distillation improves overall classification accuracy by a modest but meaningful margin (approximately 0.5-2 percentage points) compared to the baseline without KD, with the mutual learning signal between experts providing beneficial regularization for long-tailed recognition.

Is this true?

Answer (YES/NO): YES